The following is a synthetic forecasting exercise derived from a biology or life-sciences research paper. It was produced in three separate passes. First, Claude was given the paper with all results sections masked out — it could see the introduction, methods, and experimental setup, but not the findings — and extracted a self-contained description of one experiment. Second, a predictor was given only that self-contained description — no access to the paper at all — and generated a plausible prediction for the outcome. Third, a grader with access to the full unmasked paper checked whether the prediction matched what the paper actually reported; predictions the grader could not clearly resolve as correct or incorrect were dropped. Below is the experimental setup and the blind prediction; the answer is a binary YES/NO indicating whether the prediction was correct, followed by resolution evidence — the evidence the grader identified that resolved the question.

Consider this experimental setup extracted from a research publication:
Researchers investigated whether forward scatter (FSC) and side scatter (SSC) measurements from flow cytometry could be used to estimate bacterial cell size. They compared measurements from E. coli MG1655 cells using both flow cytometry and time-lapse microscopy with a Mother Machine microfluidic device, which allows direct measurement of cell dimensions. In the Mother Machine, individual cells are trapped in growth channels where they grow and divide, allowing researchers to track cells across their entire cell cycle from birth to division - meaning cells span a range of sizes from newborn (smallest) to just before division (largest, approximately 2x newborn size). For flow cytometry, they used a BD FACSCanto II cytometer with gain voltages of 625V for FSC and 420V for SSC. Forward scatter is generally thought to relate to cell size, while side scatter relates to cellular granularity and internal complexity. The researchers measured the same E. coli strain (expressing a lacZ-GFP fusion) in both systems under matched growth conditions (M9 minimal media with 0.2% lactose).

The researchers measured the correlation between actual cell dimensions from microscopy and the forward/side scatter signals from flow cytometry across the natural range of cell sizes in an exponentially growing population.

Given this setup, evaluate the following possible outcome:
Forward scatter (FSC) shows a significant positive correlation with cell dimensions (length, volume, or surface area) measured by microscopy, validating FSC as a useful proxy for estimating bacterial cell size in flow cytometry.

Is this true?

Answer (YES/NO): NO